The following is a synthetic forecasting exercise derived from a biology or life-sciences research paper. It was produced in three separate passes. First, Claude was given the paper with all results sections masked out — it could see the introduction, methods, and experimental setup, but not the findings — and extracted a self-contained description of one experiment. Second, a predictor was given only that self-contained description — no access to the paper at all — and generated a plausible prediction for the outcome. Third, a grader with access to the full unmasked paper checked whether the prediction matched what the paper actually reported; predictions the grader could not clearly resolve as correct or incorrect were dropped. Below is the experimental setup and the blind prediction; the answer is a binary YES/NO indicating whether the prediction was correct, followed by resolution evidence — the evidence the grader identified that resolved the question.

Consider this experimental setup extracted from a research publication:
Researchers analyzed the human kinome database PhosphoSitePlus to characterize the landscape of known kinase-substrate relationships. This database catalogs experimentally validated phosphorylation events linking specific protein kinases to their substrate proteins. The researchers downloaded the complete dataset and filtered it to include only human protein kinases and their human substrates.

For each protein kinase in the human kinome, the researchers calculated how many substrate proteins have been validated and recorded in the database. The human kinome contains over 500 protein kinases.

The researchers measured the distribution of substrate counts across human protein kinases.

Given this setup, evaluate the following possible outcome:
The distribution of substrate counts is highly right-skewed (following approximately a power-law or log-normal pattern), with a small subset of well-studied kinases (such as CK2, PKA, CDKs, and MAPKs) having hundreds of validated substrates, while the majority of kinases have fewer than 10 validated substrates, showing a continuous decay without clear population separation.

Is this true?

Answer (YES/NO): YES